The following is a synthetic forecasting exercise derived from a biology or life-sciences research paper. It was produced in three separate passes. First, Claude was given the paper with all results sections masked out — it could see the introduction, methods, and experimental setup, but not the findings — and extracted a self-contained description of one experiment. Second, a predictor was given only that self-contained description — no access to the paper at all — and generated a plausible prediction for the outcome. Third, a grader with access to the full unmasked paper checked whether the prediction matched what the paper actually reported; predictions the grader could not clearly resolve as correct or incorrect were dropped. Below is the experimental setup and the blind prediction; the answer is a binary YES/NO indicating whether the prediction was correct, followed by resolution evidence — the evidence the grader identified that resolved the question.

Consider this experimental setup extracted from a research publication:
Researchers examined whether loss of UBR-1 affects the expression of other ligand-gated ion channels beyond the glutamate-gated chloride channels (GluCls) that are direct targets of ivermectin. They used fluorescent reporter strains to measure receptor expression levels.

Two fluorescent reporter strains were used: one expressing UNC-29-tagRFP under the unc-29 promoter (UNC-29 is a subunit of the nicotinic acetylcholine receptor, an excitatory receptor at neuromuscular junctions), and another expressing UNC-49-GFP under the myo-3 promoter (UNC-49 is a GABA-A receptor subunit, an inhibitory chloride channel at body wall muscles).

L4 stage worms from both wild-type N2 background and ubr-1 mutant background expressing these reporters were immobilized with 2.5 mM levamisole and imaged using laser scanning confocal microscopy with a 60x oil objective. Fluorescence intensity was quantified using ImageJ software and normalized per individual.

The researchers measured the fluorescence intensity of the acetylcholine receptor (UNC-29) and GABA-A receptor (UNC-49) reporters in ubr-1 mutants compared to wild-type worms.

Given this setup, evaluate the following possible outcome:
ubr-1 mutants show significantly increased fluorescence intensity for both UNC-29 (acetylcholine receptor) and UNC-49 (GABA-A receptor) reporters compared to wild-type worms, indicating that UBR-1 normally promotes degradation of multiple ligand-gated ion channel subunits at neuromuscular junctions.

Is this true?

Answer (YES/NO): NO